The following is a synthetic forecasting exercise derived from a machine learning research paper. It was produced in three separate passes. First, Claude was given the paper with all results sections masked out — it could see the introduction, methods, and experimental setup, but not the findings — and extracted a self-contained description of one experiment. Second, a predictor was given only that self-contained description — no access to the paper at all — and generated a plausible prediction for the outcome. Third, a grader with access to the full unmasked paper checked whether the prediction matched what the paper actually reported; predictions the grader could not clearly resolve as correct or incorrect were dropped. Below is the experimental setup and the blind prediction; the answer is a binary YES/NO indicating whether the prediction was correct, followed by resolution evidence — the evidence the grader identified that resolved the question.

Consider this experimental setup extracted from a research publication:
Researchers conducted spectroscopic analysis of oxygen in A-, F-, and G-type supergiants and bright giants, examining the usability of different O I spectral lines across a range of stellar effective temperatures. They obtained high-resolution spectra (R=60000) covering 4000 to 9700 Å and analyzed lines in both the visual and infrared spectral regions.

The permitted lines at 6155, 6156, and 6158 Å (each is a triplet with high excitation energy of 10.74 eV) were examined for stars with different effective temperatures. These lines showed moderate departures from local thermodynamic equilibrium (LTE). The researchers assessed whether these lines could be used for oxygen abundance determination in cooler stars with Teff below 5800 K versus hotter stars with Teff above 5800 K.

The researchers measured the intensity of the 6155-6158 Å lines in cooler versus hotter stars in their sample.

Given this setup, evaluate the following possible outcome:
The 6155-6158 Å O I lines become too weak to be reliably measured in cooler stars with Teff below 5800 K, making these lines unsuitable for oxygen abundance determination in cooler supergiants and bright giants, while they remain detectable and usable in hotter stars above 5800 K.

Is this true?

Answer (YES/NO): YES